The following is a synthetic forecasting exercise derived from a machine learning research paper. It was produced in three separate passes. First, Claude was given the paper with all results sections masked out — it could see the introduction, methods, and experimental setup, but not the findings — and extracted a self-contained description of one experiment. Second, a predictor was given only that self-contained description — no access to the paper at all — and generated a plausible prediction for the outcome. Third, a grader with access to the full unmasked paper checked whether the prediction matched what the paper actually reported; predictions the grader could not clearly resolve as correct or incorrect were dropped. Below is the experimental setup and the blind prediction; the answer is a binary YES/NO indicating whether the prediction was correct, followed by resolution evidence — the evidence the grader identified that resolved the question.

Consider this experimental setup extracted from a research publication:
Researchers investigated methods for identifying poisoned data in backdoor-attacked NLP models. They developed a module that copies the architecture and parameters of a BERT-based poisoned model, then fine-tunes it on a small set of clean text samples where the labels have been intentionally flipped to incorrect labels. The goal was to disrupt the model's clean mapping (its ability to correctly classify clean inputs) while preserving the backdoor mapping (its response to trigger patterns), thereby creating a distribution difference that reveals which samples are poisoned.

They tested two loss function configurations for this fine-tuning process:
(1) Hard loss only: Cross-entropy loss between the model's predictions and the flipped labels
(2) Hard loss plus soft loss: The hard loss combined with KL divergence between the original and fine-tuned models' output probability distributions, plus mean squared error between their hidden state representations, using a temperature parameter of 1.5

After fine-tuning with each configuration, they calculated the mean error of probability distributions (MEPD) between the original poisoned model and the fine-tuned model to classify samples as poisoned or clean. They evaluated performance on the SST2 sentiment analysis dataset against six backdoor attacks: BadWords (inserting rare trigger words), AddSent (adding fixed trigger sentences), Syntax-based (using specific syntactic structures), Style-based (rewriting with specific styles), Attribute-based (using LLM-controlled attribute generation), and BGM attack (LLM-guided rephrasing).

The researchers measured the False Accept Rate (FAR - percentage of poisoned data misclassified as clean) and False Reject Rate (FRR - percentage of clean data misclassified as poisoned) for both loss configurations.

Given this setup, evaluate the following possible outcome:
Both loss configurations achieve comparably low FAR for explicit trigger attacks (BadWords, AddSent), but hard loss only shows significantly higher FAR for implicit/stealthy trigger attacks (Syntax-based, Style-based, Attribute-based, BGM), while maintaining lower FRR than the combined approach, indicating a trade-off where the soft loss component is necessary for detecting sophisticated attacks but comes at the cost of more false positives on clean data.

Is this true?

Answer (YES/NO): NO